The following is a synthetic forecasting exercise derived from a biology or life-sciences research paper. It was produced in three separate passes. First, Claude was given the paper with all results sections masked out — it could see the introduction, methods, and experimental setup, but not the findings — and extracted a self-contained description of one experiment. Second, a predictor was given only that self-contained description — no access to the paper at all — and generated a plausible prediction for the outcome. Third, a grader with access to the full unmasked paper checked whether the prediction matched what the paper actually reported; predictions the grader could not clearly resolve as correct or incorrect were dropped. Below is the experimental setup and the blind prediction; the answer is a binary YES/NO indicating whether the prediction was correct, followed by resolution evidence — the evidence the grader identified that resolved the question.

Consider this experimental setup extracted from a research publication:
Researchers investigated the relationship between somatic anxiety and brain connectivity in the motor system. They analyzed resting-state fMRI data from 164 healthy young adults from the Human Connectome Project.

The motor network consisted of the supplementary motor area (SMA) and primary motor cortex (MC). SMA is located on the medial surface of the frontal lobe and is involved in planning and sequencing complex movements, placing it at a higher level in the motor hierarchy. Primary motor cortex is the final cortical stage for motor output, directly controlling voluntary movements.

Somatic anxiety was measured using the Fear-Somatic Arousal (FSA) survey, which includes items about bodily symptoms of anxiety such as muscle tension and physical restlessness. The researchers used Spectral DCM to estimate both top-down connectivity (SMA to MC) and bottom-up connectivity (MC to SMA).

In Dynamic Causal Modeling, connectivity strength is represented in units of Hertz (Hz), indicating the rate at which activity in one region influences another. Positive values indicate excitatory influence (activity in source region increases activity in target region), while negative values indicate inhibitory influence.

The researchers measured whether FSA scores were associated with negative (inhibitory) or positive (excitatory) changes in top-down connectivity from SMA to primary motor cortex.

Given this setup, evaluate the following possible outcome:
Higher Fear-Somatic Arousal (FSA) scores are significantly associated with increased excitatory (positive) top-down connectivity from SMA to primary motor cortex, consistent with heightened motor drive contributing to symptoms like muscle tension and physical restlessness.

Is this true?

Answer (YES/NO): YES